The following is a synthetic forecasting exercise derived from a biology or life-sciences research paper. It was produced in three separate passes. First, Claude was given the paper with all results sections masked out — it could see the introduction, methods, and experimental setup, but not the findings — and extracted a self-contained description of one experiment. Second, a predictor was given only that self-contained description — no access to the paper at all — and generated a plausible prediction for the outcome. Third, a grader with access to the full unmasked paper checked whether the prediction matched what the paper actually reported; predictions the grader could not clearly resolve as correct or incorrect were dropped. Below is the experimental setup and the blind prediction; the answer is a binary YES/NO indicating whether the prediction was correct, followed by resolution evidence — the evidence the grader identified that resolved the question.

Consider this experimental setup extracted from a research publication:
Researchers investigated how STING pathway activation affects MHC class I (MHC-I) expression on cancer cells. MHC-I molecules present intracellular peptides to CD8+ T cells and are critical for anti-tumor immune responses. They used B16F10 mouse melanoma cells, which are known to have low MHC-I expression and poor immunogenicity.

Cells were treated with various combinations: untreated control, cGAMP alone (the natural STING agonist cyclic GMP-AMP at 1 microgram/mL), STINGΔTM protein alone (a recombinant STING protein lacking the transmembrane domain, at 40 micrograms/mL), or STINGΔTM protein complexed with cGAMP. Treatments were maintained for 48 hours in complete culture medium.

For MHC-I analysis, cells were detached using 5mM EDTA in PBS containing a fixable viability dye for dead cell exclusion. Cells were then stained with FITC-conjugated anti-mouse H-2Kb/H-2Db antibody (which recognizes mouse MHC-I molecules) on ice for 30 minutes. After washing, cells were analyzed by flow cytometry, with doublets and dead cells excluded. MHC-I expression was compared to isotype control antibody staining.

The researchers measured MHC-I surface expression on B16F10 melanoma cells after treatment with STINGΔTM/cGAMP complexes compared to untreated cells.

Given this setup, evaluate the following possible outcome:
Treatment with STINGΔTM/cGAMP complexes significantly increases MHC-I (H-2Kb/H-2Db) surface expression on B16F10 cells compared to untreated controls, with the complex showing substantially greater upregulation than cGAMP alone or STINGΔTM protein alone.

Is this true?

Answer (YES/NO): NO